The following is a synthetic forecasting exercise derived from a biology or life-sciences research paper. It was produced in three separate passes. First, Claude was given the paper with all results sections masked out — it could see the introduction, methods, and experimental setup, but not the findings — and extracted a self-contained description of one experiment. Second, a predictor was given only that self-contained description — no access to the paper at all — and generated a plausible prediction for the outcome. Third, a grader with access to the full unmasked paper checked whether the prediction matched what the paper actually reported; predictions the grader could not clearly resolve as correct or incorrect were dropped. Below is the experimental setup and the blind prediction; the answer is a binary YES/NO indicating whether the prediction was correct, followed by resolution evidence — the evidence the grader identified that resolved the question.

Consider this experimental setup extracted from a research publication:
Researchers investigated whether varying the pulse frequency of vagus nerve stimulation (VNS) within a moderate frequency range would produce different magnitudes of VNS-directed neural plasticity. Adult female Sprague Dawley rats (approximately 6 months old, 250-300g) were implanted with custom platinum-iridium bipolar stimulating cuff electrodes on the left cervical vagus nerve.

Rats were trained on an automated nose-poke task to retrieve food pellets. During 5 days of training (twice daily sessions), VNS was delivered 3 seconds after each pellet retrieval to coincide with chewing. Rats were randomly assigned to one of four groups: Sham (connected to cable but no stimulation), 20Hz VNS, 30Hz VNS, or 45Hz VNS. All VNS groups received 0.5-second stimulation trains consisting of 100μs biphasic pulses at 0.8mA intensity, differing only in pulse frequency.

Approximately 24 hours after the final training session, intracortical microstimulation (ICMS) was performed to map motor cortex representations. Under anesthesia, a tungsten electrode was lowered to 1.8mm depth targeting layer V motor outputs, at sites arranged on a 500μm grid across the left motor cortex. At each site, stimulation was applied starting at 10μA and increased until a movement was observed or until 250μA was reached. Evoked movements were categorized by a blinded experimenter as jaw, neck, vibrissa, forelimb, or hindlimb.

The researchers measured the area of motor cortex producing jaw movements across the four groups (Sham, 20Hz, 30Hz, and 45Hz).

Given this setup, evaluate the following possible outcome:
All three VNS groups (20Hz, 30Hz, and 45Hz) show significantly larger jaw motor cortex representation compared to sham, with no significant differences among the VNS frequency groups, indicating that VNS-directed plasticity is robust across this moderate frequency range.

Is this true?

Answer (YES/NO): YES